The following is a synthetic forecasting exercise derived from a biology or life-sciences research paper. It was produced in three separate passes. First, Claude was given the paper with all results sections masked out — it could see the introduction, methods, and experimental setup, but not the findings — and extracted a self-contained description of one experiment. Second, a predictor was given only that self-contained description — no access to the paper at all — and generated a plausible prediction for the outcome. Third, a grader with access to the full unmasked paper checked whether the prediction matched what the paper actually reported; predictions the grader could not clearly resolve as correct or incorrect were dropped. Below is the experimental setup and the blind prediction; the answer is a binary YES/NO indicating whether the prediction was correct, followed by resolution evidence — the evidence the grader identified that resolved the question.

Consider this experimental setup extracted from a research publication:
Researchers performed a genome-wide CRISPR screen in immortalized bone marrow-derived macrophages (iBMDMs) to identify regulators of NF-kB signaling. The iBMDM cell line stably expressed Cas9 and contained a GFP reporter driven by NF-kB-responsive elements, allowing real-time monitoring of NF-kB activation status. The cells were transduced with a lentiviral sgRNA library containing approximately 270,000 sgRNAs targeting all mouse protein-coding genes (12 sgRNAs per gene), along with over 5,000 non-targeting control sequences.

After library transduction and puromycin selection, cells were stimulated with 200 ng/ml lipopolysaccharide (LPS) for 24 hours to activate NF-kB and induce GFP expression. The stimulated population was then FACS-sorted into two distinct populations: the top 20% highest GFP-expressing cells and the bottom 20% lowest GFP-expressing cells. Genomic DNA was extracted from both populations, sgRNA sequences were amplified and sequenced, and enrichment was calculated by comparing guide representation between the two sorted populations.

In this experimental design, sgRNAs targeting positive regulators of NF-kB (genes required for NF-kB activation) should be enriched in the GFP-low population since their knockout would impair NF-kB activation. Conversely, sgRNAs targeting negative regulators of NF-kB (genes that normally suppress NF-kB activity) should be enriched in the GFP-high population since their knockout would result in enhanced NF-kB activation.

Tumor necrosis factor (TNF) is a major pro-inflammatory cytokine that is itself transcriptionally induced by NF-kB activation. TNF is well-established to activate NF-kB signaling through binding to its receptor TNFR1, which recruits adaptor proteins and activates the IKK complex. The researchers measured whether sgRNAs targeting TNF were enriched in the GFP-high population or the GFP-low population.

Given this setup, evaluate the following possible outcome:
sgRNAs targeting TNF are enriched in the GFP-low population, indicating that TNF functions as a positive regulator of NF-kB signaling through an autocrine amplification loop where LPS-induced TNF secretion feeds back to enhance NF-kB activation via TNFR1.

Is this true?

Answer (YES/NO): NO